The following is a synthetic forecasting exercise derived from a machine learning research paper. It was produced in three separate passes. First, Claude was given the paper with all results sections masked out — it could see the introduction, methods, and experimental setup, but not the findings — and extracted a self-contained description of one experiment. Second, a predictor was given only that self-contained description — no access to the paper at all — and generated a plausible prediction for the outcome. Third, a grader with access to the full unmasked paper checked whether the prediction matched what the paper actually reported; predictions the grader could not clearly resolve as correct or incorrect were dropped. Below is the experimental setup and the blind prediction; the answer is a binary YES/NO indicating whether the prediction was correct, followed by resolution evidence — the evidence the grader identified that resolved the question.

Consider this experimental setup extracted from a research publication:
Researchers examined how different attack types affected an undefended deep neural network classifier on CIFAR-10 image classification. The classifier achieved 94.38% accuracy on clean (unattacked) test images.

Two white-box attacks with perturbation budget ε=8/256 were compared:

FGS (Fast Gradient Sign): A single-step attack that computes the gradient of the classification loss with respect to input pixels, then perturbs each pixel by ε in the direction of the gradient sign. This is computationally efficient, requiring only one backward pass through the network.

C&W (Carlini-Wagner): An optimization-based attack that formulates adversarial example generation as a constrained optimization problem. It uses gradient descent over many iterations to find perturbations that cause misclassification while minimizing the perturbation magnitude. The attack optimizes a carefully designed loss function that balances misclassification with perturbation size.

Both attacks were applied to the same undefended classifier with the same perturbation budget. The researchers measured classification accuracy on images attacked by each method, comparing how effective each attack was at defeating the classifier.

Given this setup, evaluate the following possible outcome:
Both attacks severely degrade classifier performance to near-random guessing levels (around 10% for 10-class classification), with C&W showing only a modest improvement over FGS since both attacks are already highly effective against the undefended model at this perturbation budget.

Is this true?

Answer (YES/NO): NO